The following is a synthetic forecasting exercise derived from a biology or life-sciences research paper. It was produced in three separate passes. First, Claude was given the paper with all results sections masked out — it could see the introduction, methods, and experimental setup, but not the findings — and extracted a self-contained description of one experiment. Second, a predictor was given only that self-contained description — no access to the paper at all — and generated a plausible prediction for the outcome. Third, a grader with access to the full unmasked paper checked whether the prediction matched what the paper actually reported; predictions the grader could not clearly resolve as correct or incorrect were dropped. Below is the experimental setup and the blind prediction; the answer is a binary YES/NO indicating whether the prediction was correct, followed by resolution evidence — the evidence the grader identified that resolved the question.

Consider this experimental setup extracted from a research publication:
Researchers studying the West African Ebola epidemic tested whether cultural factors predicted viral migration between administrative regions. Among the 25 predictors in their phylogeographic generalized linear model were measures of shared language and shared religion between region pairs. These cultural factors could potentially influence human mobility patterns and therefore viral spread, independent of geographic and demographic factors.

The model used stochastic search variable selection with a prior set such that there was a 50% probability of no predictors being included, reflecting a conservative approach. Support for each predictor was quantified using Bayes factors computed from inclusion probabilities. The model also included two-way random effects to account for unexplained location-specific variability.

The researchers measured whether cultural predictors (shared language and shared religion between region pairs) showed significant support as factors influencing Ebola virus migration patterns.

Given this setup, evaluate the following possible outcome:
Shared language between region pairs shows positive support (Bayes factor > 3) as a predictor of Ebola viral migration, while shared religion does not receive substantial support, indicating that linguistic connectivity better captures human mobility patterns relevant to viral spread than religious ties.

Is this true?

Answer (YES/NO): NO